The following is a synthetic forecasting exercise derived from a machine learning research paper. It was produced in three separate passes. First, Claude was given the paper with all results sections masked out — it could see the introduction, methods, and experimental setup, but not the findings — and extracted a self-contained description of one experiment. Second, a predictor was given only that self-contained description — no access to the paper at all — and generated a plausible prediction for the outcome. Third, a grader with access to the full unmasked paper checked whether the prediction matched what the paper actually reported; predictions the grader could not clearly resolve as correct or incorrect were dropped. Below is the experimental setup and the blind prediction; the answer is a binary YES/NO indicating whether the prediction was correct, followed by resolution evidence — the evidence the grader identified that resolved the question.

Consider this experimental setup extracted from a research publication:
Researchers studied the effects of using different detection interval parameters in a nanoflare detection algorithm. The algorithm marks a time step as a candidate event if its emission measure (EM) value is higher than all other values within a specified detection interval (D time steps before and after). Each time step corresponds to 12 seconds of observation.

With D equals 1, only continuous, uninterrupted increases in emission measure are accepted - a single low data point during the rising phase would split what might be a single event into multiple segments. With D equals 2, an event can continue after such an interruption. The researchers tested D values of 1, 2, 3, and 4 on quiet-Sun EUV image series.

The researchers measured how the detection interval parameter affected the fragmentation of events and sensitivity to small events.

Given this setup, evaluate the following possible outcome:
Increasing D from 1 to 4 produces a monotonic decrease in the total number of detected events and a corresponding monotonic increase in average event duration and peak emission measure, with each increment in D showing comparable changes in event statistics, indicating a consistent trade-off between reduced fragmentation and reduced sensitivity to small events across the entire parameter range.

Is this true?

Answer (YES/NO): NO